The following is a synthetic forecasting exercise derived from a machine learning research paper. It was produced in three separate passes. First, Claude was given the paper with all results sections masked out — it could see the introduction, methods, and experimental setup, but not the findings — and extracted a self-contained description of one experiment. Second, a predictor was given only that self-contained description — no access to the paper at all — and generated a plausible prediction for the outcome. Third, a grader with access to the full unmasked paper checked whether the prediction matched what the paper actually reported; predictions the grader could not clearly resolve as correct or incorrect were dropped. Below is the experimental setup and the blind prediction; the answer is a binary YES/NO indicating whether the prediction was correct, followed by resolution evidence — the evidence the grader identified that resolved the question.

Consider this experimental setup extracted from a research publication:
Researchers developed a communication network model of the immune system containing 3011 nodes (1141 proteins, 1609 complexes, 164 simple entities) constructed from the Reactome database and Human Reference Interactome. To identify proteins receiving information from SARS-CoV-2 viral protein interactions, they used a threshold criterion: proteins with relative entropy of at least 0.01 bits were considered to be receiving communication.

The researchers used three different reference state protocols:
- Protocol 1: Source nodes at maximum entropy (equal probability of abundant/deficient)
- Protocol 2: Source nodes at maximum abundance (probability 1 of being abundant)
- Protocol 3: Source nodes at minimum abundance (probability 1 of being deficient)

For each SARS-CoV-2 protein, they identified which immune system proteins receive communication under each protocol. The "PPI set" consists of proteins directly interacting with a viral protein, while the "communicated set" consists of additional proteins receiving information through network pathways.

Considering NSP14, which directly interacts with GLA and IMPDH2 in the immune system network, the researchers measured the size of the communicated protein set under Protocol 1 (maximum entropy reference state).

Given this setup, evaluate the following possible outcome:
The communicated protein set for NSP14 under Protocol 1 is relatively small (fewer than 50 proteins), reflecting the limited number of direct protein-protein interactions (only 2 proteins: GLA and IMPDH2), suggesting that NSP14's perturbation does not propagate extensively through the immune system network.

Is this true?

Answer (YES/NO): YES